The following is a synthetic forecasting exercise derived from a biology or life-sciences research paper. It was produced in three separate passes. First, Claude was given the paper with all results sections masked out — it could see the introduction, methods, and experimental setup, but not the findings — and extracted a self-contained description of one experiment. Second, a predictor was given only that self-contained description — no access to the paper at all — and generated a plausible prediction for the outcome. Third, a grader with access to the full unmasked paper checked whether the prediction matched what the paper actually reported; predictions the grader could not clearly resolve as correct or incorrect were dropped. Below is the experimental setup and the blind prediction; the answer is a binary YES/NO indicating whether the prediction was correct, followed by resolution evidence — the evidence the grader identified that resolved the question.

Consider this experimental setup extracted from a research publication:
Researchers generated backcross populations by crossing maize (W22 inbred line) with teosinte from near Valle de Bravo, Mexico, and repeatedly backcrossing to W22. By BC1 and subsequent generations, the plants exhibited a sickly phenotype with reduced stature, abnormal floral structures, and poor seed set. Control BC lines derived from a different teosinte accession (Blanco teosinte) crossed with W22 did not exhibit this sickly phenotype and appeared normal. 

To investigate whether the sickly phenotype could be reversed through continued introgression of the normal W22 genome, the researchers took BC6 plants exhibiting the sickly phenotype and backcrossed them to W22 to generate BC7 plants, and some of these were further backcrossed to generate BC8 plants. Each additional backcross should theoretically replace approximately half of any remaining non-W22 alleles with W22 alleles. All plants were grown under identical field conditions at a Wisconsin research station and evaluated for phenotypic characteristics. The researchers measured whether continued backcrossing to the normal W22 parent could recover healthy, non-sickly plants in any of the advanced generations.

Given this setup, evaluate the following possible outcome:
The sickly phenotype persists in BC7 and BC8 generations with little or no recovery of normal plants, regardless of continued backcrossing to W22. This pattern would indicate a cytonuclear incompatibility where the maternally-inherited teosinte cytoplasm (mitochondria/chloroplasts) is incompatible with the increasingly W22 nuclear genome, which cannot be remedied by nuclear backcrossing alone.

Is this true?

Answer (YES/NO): NO